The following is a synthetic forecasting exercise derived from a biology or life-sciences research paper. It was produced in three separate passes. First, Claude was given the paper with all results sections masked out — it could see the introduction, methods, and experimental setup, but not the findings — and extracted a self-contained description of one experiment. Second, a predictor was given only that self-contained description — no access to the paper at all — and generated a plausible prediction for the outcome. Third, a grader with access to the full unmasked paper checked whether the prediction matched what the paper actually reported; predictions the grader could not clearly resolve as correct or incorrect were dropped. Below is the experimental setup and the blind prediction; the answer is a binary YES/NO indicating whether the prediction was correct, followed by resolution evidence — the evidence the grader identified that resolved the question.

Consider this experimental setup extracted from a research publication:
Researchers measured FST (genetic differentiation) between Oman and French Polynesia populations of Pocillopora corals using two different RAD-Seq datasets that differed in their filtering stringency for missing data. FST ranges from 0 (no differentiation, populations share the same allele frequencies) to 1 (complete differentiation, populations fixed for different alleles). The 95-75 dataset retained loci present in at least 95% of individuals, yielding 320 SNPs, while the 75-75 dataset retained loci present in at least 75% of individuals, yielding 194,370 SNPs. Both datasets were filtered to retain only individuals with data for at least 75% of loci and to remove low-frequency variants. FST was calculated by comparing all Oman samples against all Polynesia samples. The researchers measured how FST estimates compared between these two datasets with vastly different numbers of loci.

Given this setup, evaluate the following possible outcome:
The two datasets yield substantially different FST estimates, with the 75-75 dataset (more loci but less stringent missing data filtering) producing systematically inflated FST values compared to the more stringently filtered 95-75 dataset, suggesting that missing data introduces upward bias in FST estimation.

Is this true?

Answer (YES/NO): YES